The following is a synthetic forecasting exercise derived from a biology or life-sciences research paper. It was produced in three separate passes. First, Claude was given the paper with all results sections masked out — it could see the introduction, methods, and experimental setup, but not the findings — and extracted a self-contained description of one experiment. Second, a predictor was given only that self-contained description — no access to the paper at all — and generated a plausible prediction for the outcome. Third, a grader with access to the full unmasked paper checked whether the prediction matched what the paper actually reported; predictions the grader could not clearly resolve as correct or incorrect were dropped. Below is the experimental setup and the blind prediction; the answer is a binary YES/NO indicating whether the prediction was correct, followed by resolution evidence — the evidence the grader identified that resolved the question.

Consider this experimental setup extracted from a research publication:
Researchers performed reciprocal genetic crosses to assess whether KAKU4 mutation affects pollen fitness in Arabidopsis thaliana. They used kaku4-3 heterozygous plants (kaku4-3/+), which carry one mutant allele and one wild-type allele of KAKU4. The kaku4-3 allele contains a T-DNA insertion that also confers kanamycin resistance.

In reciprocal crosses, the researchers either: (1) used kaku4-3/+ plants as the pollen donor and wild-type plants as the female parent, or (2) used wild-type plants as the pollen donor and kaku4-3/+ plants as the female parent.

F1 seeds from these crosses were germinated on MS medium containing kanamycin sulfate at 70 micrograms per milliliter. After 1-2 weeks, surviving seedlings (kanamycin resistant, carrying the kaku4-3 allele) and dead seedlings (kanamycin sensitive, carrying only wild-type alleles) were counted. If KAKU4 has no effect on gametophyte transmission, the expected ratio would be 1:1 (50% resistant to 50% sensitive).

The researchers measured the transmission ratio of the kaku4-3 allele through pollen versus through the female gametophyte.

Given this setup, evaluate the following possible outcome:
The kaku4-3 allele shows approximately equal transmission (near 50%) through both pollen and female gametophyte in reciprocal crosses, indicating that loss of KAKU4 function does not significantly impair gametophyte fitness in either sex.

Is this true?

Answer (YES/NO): NO